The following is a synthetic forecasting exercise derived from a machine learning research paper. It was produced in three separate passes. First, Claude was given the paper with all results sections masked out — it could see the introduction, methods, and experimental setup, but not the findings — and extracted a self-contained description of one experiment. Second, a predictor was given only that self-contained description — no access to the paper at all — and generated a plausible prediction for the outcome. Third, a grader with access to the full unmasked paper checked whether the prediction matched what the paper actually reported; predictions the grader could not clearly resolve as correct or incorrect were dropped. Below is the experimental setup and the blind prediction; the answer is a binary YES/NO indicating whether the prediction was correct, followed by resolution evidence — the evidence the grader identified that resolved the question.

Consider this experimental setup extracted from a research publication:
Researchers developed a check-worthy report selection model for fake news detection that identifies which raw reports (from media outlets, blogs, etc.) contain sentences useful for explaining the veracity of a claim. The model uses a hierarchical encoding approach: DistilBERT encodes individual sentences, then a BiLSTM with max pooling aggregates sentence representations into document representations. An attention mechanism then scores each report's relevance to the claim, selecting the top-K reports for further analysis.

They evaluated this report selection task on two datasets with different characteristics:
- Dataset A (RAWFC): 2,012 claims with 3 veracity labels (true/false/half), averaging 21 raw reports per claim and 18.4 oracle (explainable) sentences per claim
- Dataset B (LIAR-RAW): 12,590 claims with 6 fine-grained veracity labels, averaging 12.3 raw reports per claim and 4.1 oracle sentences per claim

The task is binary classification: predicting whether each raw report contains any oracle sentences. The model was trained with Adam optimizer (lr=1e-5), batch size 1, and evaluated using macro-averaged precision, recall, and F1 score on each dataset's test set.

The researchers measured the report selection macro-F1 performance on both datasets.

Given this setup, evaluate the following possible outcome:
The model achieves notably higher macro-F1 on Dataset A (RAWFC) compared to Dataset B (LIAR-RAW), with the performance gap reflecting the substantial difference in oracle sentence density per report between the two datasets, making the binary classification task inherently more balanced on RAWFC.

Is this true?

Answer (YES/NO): NO